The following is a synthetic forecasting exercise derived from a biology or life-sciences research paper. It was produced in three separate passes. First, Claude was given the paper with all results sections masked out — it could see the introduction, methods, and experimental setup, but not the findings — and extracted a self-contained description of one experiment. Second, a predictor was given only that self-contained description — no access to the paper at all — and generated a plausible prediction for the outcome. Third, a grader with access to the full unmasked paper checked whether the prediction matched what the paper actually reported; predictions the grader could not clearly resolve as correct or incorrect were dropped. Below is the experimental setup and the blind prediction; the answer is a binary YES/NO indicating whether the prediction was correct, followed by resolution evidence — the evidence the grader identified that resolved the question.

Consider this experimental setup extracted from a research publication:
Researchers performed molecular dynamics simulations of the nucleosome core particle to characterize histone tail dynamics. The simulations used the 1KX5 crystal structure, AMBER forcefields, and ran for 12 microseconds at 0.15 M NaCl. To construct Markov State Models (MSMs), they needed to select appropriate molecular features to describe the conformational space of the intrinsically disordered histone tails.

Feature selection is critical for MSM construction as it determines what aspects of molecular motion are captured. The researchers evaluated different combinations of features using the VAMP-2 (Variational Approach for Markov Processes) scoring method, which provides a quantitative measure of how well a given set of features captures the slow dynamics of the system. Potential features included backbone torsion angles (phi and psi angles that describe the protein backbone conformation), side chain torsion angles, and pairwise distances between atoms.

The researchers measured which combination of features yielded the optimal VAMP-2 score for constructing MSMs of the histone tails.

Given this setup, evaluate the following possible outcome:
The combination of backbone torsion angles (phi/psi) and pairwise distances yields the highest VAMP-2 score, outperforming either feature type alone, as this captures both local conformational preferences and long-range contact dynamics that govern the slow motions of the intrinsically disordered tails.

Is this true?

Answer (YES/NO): YES